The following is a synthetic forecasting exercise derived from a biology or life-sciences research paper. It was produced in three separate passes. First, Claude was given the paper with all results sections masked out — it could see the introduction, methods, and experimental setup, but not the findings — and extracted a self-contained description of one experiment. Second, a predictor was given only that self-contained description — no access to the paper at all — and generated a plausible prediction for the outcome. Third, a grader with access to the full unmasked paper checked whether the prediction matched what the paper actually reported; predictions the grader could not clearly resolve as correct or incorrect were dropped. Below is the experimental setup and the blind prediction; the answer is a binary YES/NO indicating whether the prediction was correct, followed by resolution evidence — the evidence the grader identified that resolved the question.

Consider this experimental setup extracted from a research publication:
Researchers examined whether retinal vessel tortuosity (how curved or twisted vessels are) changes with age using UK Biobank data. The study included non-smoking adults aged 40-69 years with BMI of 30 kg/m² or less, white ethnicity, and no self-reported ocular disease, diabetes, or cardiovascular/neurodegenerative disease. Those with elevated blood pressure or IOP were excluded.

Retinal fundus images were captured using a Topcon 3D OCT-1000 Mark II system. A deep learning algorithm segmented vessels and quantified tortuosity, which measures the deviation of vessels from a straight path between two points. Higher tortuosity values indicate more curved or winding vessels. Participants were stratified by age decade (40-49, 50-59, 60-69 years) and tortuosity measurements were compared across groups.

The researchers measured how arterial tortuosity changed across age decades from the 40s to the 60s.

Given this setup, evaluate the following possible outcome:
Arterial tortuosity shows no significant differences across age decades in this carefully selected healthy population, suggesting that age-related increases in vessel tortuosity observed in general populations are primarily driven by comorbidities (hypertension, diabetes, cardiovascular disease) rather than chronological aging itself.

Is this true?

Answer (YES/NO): NO